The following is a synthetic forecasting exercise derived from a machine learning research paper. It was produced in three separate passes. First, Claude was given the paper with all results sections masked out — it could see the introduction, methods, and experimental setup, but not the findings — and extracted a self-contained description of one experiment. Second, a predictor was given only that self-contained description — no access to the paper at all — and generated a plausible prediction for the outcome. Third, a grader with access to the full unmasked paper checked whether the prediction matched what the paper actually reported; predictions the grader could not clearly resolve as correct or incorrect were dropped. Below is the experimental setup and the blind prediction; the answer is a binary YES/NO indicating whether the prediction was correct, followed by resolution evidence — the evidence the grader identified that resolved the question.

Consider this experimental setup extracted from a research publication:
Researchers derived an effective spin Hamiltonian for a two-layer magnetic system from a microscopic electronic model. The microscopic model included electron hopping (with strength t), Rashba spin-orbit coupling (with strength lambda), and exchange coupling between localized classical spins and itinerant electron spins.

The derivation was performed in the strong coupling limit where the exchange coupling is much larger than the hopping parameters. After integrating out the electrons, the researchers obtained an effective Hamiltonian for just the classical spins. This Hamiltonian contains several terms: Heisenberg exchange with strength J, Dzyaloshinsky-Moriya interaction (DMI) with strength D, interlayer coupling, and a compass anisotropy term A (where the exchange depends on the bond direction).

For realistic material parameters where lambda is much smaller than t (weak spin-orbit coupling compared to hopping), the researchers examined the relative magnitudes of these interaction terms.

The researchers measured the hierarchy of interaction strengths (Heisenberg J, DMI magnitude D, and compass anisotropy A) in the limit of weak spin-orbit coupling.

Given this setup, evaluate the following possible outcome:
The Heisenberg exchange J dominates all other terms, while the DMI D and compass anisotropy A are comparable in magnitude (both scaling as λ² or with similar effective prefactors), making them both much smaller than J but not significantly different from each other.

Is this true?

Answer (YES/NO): NO